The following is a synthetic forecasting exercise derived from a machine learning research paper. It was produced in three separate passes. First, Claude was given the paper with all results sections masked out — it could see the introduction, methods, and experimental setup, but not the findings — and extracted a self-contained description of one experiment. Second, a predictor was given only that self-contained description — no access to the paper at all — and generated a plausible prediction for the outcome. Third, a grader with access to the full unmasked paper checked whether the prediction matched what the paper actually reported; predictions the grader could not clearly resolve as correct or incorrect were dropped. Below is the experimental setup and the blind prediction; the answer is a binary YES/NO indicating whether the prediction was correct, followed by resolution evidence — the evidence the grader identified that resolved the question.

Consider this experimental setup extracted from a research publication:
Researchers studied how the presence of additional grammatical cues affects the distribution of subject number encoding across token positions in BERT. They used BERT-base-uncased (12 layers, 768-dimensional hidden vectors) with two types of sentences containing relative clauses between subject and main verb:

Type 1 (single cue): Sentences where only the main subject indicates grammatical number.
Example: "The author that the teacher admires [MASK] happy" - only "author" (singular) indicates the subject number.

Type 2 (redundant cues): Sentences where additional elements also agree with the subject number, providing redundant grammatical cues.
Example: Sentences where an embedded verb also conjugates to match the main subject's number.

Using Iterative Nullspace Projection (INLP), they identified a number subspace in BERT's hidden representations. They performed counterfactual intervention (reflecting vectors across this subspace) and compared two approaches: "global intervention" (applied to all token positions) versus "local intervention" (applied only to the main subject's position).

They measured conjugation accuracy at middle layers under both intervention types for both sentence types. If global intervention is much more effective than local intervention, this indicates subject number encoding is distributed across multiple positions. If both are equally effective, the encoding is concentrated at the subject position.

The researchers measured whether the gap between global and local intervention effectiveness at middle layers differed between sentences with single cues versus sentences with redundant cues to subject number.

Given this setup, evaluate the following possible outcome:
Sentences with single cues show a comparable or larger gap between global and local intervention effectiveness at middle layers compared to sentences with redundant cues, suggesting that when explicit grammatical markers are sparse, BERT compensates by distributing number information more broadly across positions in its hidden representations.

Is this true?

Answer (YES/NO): NO